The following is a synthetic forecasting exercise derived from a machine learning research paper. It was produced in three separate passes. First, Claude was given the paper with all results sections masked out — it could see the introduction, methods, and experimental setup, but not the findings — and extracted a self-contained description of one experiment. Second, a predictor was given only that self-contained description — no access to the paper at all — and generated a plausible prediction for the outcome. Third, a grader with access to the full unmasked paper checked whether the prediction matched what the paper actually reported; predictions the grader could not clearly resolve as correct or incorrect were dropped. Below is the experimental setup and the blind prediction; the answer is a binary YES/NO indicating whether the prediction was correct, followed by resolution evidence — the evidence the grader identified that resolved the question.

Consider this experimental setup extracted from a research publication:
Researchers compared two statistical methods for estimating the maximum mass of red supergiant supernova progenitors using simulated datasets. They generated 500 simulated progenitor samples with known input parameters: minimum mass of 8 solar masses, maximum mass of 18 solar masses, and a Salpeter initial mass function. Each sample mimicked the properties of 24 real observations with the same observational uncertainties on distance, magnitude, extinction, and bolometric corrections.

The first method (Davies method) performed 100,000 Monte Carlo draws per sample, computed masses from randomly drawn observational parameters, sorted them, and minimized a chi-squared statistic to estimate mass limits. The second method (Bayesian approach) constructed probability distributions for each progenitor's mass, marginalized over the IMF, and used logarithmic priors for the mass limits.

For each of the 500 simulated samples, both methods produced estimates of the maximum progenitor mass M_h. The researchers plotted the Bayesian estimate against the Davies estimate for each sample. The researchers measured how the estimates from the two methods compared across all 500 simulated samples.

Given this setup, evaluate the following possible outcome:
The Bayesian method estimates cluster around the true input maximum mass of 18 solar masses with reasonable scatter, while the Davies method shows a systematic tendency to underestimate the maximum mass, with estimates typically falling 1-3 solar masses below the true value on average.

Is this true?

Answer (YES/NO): NO